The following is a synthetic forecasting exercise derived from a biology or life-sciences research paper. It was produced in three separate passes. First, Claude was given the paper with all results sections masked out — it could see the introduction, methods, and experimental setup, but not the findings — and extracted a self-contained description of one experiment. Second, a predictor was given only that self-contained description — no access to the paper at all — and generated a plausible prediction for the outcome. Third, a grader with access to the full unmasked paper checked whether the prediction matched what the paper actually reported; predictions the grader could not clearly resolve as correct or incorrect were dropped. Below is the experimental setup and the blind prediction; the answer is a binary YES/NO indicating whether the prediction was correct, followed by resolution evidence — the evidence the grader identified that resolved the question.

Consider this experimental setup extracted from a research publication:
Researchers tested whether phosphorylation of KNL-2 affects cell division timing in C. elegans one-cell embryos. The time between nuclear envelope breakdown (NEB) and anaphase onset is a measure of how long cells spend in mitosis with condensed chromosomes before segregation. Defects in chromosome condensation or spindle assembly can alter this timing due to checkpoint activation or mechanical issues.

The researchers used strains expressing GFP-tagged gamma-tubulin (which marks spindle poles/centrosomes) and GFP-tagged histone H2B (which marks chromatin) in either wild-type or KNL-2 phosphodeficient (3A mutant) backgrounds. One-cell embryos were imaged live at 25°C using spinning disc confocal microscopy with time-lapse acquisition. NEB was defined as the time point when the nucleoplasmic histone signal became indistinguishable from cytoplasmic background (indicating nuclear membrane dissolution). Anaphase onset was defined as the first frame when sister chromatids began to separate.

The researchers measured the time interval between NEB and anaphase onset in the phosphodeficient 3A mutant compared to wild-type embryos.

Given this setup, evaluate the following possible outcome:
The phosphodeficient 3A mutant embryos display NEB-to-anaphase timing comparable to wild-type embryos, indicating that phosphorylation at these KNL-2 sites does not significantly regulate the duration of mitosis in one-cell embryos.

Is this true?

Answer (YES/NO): NO